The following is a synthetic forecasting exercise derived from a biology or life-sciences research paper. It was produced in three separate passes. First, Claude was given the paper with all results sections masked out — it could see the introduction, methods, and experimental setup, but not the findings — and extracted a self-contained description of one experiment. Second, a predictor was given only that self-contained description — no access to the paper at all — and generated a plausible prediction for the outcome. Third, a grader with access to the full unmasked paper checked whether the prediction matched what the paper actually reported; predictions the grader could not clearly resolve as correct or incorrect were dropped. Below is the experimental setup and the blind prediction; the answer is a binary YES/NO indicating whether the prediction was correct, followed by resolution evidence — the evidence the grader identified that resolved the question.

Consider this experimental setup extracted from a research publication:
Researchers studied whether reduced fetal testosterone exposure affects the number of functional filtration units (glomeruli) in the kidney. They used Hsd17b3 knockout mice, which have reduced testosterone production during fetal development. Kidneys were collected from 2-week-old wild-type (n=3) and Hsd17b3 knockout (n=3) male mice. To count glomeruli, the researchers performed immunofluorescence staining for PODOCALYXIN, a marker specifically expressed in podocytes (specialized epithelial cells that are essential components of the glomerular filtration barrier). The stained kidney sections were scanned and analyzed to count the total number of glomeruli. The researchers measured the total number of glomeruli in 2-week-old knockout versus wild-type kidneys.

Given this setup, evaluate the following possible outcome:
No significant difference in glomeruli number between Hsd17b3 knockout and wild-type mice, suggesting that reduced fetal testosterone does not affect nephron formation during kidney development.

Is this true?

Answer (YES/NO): NO